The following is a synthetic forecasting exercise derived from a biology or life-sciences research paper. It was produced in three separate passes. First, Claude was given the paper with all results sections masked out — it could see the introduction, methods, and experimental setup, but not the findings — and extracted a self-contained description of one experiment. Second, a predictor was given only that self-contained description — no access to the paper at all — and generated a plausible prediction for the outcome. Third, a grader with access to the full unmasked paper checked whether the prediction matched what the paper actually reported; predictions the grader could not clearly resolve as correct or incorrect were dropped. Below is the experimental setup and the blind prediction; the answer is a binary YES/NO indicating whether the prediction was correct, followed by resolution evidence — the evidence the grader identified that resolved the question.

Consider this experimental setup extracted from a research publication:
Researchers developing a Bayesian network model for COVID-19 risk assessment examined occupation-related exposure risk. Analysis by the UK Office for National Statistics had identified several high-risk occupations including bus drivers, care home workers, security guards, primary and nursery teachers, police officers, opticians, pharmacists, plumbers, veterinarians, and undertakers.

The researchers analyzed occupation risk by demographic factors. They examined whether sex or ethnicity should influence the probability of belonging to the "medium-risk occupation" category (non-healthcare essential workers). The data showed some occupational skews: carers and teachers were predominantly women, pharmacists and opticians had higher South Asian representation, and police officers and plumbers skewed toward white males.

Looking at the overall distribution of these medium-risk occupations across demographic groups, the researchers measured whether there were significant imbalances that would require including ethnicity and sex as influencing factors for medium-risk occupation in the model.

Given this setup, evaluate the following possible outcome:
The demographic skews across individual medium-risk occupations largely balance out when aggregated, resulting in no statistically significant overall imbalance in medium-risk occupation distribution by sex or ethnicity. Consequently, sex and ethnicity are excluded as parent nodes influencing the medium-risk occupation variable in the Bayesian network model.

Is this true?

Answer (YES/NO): YES